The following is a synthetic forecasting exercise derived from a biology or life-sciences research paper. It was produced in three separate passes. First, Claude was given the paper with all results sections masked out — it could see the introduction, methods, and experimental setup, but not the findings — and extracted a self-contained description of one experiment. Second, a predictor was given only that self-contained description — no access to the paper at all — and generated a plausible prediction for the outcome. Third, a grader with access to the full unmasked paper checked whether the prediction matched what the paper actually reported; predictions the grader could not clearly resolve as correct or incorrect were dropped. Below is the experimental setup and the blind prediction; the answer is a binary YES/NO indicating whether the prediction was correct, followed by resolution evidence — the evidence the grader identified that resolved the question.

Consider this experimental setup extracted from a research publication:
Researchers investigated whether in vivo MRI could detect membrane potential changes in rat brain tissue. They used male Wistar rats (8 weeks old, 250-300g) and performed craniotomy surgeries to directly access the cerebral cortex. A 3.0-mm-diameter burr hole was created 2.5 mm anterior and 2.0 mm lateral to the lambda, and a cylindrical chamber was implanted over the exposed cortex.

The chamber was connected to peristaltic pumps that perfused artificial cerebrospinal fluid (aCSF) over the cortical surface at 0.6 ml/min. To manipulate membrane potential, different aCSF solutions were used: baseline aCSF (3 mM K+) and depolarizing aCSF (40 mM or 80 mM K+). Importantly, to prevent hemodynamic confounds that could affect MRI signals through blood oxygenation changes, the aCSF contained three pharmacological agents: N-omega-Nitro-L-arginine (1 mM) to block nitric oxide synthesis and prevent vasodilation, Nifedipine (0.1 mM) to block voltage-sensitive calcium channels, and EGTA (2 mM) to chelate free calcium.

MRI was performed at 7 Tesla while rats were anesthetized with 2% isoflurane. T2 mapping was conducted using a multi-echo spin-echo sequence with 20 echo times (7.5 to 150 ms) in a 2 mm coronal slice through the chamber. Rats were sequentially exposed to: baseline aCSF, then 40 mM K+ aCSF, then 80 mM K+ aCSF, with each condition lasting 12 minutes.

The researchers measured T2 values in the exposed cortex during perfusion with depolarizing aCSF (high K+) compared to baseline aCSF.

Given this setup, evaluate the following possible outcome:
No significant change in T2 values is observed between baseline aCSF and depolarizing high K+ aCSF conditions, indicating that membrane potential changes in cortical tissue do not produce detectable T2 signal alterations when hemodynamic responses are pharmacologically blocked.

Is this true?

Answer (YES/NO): NO